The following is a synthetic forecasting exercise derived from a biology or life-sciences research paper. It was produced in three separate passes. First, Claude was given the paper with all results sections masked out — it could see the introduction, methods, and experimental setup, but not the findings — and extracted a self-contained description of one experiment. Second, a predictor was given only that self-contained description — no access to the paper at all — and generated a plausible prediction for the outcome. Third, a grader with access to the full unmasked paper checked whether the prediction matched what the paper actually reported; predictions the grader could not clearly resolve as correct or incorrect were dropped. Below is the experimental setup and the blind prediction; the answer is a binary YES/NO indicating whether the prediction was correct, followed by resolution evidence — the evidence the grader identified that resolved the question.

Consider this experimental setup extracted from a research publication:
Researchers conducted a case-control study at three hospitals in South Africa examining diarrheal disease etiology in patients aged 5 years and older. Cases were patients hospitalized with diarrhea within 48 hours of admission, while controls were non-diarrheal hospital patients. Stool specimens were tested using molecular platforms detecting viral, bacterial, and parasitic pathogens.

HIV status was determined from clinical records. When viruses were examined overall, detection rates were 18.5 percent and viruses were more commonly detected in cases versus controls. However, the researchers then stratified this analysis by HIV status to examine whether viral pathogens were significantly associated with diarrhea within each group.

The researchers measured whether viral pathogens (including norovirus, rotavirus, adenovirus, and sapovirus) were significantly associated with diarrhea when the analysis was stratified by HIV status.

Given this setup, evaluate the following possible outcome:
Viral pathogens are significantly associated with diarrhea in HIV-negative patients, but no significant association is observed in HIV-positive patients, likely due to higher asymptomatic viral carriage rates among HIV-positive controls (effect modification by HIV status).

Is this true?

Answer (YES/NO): NO